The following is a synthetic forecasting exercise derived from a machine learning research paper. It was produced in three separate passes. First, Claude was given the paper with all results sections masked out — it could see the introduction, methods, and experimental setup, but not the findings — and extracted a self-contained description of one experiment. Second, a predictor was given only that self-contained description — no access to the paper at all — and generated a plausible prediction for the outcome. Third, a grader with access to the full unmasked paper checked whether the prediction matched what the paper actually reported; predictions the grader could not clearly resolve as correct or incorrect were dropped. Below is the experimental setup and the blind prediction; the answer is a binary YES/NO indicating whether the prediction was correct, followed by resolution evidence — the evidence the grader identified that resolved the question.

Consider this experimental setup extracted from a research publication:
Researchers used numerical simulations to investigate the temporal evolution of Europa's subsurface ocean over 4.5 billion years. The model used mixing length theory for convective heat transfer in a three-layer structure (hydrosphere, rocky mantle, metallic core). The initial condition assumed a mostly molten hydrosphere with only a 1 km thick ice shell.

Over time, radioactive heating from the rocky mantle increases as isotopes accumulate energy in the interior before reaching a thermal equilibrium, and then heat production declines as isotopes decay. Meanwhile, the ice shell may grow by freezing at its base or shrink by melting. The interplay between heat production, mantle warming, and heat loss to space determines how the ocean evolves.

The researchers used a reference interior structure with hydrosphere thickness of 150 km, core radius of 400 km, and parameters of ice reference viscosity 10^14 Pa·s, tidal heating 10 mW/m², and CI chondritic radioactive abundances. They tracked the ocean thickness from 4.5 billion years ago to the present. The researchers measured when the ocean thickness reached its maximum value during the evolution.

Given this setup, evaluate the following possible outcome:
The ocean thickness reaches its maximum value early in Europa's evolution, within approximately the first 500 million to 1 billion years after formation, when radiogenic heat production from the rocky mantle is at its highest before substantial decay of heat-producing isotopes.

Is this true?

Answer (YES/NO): NO